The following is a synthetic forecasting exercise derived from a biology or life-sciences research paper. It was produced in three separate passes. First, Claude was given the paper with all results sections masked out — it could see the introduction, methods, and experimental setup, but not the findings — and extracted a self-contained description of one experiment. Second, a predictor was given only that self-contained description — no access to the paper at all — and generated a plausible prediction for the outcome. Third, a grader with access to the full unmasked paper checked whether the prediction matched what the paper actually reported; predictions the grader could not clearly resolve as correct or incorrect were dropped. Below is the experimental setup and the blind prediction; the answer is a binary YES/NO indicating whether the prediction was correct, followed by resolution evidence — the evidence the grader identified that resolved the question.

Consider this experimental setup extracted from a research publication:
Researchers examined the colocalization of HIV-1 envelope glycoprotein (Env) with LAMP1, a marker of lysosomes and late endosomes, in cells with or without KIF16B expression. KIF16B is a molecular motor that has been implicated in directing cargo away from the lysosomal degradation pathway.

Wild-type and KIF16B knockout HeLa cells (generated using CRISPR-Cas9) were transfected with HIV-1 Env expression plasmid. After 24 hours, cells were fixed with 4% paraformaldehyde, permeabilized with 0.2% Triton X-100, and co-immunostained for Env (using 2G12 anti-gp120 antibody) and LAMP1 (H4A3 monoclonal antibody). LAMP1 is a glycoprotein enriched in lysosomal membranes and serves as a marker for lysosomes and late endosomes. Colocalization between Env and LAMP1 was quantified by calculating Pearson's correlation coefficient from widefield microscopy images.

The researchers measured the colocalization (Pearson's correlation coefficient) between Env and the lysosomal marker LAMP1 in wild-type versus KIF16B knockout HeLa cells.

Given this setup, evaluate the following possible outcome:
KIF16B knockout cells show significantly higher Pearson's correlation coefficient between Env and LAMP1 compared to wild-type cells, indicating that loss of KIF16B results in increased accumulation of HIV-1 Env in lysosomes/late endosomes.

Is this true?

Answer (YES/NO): YES